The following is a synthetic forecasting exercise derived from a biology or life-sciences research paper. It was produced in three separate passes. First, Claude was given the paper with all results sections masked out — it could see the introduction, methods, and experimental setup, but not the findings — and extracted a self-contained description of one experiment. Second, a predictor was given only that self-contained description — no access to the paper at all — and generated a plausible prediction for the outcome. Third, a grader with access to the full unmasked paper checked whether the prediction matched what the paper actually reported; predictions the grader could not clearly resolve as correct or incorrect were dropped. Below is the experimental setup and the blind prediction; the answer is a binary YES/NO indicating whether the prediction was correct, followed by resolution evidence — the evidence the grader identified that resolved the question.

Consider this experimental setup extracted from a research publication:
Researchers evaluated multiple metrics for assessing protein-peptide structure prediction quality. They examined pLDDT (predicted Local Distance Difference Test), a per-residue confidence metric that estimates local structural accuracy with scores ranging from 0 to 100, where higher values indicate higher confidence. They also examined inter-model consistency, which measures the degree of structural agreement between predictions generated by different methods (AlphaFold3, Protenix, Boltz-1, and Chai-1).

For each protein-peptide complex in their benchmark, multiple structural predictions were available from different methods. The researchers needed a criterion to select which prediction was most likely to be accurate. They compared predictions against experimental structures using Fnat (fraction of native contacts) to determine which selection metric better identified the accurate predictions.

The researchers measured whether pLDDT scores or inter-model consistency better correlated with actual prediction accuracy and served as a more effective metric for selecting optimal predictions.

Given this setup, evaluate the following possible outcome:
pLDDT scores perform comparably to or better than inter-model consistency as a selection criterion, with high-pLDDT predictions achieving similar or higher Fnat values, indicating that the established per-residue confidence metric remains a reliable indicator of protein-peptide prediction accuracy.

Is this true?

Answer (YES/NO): NO